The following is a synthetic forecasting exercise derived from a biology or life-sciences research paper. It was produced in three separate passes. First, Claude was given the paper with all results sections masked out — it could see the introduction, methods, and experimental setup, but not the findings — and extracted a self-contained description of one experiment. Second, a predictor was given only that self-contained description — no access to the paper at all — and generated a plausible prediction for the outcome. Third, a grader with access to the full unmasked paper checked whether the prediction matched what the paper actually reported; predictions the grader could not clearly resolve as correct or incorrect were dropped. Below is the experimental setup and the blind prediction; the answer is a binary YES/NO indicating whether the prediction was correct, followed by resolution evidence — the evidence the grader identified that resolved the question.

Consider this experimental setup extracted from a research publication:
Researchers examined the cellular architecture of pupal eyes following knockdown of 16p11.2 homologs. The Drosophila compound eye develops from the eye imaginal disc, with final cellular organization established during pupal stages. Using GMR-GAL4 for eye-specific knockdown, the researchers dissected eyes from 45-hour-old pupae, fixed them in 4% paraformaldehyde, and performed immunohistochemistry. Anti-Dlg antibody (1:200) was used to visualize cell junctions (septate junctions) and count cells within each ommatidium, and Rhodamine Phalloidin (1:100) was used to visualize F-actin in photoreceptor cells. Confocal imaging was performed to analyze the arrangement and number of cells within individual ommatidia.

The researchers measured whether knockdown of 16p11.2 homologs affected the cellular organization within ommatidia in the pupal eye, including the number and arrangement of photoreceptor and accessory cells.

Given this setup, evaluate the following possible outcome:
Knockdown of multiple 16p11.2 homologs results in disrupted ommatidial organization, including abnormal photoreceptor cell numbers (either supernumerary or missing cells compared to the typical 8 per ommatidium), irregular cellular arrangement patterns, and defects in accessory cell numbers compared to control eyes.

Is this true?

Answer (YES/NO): YES